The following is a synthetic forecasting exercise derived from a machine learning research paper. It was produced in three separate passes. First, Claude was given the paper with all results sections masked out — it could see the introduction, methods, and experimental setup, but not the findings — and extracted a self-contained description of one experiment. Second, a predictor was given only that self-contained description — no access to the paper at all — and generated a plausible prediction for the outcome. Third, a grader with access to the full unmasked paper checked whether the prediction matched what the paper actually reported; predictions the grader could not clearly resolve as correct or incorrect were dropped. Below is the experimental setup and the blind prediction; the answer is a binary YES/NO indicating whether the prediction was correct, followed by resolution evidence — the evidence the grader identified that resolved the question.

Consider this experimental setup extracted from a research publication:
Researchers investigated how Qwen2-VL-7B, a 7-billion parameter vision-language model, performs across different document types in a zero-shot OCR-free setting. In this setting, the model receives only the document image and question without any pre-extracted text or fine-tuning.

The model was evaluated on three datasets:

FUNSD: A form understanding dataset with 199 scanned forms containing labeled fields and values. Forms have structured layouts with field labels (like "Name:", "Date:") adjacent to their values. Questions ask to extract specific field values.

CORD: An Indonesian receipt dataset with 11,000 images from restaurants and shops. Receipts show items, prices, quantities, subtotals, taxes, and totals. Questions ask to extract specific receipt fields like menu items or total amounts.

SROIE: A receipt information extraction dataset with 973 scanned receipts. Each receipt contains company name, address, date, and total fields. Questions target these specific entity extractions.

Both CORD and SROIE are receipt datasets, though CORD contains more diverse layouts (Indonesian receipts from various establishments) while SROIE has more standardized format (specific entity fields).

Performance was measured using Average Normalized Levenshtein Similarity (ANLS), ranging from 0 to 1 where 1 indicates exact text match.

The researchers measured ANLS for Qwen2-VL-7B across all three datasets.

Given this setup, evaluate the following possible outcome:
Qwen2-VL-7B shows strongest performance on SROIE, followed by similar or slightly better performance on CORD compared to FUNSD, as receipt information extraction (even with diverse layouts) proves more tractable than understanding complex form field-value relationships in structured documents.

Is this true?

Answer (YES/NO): NO